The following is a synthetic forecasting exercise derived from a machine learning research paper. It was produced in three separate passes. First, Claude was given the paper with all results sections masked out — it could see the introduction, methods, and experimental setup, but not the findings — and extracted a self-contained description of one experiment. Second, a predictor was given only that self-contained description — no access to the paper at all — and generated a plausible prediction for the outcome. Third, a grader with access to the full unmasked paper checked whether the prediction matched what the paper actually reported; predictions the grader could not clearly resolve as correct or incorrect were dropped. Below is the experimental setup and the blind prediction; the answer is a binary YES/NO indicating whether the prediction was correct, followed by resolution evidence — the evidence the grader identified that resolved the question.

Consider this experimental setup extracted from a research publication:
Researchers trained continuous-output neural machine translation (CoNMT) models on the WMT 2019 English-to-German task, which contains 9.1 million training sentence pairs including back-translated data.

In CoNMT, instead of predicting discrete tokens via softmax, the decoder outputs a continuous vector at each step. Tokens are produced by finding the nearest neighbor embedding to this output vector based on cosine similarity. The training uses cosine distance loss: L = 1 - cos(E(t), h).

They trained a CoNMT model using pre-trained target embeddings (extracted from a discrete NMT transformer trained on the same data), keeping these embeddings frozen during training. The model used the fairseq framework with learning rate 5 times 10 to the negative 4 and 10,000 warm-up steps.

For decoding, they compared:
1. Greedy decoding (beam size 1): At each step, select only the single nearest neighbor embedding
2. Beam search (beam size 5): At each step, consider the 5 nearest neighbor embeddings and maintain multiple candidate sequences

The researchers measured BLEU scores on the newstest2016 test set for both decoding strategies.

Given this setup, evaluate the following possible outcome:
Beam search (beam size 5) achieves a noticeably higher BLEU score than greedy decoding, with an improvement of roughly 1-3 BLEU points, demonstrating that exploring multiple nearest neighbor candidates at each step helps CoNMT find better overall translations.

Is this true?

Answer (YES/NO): NO